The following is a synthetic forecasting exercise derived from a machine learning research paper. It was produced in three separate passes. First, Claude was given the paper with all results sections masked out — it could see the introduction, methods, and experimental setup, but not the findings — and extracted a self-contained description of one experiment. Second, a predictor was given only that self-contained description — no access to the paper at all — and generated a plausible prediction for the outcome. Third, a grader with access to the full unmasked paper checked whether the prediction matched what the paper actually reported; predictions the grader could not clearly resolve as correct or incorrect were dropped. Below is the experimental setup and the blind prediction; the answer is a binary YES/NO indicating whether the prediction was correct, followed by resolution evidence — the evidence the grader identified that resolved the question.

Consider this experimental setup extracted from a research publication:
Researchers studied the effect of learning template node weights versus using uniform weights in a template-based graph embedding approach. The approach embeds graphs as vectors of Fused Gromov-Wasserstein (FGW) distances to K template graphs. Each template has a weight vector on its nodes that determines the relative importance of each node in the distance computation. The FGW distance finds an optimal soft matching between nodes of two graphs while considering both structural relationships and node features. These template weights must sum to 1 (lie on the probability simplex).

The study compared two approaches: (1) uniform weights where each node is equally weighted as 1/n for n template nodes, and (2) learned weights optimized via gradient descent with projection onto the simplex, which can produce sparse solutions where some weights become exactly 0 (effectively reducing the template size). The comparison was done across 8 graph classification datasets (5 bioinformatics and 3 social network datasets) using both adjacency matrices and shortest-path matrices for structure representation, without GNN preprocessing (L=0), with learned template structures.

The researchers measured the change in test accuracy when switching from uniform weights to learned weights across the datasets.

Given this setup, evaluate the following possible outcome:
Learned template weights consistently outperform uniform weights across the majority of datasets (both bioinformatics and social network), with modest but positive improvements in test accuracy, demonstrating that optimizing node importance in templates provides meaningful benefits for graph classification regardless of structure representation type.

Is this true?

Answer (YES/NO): YES